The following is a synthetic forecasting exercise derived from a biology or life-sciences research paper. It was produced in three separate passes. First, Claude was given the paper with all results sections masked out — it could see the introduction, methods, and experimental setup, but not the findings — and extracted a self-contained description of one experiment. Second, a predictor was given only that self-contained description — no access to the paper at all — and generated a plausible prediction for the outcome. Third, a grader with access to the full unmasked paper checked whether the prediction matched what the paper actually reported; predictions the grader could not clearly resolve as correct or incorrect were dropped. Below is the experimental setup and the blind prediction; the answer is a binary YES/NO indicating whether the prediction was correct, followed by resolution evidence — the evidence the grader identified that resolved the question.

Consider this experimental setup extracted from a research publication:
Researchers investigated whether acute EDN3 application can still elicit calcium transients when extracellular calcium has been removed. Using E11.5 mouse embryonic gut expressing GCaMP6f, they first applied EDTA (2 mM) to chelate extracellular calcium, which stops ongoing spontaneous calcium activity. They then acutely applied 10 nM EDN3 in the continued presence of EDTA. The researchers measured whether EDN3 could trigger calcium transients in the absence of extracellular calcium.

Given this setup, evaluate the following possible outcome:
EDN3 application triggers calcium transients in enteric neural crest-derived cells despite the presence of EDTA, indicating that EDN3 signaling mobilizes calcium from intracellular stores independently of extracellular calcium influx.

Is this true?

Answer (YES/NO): YES